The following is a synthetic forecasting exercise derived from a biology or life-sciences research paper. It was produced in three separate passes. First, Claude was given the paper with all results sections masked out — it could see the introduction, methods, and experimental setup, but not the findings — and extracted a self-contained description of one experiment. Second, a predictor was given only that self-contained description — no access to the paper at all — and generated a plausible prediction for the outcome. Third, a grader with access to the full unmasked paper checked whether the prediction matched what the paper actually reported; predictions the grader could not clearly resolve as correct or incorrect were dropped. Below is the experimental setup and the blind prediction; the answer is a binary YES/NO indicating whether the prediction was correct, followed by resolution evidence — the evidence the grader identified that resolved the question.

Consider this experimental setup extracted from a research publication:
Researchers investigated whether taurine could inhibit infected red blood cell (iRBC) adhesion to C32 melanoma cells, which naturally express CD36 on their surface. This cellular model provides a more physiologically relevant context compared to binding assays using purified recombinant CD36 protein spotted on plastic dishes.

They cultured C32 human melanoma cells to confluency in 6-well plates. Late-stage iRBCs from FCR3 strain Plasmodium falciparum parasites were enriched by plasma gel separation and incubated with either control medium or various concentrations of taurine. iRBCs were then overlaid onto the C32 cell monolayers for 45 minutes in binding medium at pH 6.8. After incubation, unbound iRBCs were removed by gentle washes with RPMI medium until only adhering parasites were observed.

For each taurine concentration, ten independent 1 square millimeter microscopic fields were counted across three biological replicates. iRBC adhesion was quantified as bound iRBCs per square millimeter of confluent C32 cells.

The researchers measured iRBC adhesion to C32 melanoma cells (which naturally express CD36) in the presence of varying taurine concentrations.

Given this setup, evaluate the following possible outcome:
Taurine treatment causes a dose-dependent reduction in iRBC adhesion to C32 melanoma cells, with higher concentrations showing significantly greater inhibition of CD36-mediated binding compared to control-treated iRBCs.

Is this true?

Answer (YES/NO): YES